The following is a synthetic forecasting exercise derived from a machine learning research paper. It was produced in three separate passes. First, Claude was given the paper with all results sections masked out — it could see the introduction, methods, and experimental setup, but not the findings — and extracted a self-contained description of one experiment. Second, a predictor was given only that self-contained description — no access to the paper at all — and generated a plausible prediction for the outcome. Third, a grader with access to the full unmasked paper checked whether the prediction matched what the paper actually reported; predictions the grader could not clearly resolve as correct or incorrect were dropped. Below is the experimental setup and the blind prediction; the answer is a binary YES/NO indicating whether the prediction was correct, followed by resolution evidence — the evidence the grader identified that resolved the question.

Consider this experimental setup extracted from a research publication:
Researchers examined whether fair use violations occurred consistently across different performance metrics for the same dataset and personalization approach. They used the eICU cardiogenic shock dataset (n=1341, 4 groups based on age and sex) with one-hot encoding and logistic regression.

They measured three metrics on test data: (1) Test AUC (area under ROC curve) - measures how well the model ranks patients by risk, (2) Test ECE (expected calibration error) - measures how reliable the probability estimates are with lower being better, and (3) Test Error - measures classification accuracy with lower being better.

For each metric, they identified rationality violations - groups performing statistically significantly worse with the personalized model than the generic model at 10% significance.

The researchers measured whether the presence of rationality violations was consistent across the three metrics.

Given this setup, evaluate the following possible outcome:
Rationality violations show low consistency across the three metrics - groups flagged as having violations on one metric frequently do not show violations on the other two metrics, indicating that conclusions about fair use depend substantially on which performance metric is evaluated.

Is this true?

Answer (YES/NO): YES